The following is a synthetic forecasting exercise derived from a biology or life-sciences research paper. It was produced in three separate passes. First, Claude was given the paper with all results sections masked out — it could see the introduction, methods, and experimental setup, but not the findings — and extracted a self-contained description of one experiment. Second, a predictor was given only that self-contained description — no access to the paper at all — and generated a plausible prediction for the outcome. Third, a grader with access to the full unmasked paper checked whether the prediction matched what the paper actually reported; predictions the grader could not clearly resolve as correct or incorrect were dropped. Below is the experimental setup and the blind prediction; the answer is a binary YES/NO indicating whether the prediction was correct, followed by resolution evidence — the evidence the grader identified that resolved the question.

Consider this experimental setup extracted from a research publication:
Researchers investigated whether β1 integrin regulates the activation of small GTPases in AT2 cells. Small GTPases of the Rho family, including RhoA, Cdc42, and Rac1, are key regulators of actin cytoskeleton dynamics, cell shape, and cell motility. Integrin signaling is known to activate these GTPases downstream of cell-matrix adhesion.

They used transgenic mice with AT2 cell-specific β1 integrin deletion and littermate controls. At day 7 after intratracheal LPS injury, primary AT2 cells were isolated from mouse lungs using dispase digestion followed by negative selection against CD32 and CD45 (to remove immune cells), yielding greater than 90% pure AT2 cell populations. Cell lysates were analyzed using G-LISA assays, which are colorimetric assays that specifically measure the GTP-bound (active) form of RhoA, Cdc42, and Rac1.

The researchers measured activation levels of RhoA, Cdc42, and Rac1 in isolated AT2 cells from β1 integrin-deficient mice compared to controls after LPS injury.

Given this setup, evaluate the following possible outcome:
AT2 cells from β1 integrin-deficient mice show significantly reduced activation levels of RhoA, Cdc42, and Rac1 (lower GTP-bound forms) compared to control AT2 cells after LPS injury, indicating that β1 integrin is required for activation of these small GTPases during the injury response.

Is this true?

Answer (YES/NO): NO